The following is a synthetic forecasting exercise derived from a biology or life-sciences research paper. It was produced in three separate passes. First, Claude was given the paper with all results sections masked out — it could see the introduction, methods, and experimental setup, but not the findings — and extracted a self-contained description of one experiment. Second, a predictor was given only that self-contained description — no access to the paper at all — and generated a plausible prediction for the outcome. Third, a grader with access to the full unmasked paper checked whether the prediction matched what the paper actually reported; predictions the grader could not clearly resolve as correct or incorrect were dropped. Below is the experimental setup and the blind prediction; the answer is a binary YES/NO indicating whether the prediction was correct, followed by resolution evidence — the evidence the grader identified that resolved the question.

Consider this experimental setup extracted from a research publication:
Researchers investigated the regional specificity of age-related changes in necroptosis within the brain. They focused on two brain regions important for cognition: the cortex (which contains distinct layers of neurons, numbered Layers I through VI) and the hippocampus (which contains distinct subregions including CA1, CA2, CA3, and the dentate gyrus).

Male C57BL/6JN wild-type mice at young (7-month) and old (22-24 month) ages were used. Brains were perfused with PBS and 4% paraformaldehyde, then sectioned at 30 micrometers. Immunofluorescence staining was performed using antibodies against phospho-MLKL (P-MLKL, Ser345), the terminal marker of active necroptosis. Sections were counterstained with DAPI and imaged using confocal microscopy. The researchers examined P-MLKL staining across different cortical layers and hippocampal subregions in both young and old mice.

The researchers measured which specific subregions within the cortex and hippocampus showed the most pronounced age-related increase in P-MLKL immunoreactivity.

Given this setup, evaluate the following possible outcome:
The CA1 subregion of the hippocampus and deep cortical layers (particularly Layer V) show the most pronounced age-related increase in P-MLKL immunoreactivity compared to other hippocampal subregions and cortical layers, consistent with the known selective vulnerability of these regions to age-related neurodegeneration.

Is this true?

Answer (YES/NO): NO